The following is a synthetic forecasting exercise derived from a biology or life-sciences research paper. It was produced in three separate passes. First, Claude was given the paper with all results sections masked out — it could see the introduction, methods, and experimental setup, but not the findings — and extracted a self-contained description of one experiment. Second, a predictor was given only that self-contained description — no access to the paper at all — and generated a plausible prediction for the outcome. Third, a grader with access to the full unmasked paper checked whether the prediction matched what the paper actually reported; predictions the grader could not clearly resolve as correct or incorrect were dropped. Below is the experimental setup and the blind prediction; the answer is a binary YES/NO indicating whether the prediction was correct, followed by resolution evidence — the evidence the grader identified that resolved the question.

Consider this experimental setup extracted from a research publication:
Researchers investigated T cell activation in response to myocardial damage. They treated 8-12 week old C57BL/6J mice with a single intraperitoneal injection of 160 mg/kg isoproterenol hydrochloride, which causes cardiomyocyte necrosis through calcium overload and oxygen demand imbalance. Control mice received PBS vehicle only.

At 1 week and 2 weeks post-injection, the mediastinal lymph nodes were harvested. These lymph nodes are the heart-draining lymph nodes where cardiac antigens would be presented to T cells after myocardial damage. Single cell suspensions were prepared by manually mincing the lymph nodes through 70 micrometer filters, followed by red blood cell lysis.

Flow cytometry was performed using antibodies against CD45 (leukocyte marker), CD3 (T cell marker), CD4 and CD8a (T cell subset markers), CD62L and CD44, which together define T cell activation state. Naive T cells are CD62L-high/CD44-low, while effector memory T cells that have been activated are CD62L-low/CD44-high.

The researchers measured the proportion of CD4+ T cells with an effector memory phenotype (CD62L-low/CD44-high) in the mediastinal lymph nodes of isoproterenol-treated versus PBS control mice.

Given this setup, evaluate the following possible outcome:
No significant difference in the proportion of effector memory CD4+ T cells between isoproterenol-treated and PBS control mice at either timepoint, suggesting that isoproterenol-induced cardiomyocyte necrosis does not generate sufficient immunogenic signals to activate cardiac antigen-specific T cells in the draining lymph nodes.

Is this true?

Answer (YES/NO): NO